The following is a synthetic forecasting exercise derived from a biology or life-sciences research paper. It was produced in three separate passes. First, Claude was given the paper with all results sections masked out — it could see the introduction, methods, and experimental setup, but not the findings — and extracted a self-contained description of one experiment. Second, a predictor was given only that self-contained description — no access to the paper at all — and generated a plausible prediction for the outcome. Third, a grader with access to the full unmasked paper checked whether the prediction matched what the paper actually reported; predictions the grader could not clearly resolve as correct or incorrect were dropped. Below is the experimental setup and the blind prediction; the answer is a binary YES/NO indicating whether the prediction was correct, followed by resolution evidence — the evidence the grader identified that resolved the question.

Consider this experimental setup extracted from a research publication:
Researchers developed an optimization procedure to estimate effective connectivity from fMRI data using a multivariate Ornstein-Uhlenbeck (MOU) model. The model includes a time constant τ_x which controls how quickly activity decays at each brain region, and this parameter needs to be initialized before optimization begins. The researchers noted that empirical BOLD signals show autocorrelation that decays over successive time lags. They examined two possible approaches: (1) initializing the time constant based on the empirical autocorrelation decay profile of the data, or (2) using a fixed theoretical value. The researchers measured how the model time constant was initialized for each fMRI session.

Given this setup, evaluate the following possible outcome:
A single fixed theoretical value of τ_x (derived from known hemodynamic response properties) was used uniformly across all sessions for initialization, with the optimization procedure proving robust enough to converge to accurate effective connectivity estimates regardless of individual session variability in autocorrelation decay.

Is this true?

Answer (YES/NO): NO